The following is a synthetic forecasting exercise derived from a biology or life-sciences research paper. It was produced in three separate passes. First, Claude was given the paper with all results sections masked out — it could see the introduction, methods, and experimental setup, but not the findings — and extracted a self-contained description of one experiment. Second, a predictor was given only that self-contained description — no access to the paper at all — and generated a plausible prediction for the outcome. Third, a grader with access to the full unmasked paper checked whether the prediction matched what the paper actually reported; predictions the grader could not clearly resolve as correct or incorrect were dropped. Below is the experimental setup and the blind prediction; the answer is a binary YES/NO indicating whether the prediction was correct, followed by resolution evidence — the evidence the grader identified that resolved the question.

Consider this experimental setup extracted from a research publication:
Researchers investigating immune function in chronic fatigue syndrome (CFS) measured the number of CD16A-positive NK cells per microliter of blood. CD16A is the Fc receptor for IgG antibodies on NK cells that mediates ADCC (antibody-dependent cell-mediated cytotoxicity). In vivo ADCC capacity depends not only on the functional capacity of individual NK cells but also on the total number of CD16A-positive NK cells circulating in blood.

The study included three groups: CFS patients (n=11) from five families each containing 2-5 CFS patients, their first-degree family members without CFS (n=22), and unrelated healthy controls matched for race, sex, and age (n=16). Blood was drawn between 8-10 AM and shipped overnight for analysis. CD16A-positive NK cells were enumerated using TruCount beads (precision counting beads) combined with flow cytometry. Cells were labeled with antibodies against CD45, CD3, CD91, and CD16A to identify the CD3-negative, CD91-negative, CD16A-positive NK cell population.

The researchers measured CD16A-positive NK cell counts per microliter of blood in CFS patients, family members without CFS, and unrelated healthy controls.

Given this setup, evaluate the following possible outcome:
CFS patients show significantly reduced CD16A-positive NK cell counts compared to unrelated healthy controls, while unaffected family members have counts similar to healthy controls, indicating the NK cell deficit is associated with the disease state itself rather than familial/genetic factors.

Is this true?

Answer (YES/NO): NO